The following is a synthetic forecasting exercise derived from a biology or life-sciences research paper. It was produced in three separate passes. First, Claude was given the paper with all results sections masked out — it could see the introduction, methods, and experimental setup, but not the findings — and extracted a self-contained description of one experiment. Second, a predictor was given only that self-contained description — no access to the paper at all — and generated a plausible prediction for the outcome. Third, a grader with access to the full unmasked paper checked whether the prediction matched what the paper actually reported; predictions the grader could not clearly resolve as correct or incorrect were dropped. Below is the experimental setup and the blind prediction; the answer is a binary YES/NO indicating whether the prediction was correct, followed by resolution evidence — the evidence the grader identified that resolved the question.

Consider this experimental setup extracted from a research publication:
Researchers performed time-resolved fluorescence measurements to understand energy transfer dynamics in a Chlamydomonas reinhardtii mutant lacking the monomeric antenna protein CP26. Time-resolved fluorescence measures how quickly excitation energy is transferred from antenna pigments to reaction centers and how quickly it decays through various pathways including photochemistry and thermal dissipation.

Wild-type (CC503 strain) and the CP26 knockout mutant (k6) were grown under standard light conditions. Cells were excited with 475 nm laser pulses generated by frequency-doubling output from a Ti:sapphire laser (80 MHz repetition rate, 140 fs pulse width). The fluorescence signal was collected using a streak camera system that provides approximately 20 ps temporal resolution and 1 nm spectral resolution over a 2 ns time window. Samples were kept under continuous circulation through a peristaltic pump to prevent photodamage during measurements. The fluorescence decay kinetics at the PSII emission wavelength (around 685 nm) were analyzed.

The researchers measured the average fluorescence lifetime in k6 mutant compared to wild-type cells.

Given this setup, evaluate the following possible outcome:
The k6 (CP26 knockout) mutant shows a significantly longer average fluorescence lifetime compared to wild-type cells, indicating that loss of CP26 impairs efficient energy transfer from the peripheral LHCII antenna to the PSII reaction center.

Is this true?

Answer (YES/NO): YES